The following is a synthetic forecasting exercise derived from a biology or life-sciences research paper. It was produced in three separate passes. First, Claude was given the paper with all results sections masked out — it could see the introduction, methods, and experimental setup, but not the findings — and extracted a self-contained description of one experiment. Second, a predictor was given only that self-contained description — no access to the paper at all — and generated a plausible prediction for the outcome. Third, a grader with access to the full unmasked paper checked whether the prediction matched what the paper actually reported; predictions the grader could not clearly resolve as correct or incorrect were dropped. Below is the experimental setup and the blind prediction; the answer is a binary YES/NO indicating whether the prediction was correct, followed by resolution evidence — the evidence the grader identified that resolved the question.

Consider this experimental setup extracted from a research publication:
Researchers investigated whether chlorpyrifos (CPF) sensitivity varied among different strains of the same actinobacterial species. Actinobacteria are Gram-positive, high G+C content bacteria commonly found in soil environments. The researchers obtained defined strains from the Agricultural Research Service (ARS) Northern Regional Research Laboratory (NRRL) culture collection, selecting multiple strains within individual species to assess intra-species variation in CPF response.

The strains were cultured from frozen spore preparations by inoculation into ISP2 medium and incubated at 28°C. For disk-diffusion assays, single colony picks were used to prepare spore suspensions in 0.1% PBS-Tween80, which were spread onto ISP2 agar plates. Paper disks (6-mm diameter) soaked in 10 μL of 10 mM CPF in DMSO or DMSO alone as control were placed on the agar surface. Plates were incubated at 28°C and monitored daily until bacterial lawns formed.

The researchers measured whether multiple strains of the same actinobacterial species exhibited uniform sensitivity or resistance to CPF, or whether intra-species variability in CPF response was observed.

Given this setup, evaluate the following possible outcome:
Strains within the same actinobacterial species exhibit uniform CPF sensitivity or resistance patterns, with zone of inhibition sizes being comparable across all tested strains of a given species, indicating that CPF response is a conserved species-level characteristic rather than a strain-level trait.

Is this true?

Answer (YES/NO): NO